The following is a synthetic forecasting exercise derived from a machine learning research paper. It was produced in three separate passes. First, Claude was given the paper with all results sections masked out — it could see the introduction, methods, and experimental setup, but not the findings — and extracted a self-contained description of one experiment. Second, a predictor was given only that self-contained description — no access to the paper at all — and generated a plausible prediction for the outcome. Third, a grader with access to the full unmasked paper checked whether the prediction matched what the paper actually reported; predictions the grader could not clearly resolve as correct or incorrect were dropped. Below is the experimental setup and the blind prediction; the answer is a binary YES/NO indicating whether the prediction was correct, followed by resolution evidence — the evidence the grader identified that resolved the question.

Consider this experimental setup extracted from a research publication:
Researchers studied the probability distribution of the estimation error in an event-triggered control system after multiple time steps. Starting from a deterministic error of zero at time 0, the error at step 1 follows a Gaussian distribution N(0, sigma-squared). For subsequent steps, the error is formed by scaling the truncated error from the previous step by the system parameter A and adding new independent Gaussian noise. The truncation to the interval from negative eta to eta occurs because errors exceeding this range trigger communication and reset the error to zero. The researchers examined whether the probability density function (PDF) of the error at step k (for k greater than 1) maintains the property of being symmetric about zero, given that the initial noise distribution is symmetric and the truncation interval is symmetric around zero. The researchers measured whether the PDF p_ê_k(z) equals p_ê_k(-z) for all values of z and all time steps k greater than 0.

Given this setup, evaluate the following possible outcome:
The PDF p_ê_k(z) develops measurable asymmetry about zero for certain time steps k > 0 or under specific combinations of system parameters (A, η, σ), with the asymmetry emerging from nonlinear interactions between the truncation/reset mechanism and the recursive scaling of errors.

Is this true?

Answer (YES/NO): NO